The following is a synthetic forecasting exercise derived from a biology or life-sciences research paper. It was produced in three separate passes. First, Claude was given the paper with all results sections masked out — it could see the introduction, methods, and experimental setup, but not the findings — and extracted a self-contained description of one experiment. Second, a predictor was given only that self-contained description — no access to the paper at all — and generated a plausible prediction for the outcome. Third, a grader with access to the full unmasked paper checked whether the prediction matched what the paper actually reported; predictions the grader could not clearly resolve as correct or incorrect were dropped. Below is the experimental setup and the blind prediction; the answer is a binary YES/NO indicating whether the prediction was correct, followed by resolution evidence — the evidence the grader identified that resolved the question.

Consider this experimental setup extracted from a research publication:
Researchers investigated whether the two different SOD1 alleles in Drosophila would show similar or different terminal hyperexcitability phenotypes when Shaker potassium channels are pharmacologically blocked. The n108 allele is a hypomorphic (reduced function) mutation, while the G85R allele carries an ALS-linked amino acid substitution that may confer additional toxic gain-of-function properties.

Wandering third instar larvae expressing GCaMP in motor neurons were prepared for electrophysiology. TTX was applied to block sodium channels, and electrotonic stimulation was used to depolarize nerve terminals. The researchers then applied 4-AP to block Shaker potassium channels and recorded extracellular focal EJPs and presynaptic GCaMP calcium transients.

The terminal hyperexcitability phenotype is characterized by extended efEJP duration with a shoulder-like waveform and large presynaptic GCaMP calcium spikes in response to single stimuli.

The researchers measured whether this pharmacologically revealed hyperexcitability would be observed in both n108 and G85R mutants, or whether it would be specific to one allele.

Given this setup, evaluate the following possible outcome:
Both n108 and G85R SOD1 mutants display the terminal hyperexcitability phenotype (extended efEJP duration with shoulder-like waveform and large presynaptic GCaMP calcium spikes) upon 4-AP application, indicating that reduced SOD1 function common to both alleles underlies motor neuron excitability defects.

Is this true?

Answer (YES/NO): NO